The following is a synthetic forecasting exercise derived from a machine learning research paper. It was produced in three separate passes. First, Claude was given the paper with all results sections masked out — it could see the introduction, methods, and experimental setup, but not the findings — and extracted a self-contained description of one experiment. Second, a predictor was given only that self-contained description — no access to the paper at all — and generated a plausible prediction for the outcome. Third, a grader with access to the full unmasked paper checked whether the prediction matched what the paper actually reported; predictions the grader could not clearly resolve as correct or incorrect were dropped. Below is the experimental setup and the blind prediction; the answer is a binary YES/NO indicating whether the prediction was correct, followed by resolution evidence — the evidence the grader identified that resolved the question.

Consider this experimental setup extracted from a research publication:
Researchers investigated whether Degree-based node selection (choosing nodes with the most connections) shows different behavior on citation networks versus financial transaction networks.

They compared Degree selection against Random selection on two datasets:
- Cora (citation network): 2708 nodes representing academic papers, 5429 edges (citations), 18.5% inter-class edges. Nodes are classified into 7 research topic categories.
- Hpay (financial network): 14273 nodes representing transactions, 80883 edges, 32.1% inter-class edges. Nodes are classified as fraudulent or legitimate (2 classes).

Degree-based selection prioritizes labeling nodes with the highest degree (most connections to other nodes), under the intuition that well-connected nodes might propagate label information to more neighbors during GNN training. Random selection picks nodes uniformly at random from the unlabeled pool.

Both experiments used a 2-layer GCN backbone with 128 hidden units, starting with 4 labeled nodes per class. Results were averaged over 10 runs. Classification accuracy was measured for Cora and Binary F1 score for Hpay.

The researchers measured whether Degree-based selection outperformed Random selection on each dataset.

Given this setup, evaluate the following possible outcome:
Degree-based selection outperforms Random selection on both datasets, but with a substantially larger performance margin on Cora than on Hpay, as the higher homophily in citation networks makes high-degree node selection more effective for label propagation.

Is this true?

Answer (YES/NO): NO